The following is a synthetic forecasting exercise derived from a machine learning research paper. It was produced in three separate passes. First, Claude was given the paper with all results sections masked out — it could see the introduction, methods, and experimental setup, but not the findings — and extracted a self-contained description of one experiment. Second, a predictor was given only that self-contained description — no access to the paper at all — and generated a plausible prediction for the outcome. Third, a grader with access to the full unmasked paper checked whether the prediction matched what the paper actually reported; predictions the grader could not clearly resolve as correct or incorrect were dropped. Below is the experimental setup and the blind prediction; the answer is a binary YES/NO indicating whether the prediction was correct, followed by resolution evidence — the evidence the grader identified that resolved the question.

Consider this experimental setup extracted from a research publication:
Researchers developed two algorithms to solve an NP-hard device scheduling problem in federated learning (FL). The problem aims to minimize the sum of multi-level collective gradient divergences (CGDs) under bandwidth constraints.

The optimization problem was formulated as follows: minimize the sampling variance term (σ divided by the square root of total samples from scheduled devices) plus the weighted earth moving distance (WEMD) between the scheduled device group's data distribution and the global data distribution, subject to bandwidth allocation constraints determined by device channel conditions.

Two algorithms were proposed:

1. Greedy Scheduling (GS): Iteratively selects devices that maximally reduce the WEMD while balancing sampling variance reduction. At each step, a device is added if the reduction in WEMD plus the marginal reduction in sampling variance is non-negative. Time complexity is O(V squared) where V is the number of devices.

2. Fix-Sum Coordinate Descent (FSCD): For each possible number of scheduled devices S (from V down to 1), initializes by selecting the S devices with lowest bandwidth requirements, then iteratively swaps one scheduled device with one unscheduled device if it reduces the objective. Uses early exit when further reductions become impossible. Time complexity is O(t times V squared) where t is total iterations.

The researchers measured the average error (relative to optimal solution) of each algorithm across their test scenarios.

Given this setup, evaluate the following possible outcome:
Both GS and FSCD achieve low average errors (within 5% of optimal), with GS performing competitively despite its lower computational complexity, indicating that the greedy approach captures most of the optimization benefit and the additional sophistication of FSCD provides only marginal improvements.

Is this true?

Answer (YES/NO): NO